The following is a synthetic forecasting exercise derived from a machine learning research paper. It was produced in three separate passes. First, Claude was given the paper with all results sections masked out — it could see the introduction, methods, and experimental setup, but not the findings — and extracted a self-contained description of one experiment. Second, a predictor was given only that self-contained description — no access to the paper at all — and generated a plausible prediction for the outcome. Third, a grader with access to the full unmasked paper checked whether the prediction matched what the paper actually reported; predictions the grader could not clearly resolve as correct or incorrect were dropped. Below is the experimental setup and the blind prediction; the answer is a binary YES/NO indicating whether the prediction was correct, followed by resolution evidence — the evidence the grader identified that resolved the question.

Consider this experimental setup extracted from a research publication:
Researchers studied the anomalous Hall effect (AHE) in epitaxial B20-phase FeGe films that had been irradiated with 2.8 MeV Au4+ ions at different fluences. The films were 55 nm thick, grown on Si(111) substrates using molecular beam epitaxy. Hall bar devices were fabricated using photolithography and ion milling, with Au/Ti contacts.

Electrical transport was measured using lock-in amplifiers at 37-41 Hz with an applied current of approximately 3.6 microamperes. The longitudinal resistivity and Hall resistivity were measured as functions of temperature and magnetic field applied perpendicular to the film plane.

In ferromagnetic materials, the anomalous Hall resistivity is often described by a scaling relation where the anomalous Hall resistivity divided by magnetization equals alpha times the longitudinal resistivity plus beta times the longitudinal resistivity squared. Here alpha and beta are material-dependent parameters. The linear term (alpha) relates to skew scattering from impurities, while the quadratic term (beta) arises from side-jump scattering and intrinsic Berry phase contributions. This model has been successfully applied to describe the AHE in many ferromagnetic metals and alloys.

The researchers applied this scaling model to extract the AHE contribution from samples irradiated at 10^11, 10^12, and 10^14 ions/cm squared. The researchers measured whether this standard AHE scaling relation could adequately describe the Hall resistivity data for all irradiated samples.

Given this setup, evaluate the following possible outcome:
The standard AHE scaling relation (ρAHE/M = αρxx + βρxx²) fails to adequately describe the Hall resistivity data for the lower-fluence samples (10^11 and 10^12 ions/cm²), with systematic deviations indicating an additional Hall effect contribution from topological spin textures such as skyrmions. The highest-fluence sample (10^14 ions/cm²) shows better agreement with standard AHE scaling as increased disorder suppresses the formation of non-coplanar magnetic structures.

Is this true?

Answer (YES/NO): NO